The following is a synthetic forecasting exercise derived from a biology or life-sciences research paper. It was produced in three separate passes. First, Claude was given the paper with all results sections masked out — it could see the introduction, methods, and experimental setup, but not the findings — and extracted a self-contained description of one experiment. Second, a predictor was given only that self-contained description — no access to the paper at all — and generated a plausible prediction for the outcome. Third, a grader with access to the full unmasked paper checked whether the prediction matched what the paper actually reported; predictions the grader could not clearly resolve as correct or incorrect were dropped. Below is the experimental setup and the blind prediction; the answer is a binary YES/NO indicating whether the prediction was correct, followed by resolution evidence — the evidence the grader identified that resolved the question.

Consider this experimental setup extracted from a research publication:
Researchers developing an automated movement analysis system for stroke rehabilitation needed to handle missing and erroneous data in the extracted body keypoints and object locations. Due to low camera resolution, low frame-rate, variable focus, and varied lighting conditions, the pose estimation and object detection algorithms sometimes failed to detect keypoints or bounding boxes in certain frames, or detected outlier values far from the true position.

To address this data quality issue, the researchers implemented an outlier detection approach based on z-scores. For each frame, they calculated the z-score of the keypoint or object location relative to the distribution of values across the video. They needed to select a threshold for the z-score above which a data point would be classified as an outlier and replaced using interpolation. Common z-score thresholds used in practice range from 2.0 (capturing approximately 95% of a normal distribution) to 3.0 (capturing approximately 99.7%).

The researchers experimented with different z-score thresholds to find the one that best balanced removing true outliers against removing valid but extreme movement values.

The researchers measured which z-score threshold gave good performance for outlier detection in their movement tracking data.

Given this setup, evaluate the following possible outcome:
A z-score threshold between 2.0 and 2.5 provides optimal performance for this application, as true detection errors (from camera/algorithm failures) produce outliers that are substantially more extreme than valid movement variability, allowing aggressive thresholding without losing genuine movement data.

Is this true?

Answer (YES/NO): YES